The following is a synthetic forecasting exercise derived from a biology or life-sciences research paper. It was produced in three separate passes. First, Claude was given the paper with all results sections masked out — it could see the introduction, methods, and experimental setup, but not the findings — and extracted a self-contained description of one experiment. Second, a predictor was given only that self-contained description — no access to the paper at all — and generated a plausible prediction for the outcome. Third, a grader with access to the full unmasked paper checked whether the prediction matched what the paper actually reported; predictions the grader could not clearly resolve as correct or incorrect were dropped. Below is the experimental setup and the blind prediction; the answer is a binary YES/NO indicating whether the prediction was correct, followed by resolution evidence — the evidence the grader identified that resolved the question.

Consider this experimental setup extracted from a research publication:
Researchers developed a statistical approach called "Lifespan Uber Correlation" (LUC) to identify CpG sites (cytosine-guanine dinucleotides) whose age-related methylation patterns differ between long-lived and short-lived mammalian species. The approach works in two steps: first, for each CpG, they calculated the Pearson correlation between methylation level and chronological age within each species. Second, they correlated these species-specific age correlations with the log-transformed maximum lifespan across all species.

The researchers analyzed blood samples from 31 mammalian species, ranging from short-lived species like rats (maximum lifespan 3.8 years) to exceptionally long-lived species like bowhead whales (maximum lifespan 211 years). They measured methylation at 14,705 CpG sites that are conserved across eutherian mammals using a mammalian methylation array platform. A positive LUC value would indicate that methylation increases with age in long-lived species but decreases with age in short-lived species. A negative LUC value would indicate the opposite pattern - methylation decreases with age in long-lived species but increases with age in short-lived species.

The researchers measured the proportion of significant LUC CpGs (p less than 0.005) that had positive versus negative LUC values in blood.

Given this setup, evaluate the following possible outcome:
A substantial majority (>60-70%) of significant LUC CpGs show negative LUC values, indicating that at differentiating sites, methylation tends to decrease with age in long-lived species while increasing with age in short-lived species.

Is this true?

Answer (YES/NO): YES